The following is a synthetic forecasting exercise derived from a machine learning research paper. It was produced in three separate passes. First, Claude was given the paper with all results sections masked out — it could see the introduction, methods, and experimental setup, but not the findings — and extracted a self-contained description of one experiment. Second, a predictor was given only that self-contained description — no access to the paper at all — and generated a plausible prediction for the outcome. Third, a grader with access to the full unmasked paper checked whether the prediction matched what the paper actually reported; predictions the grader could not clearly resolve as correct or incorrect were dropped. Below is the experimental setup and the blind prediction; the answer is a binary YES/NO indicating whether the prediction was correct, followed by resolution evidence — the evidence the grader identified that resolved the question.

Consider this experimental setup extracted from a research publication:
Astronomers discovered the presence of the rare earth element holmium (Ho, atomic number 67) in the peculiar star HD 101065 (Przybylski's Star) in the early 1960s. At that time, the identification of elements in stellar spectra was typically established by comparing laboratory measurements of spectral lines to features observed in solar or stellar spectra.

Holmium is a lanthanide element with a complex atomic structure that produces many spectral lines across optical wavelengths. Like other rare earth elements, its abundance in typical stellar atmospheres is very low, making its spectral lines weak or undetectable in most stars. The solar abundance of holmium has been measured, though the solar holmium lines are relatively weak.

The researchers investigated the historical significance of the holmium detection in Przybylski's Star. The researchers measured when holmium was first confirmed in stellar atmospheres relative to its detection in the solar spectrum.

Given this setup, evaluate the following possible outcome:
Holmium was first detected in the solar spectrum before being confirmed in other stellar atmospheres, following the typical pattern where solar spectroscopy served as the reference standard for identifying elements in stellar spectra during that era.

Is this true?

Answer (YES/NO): NO